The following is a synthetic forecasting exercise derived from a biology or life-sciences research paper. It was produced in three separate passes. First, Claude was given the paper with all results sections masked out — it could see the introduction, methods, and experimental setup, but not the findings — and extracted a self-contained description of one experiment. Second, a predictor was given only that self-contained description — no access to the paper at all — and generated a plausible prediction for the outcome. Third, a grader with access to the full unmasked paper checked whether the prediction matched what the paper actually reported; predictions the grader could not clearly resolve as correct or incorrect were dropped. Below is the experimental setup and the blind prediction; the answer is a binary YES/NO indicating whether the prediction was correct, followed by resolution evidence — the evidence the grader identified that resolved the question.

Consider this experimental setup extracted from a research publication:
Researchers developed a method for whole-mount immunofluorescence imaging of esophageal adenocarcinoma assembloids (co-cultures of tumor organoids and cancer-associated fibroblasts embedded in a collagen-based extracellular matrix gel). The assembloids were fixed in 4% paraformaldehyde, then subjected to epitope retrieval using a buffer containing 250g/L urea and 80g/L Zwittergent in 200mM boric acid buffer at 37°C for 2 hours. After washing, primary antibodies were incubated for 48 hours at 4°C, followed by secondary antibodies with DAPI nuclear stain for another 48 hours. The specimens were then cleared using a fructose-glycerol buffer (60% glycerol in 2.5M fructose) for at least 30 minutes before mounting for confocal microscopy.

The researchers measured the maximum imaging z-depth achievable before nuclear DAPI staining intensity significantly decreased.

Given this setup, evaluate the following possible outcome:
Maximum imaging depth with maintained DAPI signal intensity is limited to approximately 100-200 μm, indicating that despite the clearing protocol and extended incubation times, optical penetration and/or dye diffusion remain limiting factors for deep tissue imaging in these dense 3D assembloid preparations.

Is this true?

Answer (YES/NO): NO